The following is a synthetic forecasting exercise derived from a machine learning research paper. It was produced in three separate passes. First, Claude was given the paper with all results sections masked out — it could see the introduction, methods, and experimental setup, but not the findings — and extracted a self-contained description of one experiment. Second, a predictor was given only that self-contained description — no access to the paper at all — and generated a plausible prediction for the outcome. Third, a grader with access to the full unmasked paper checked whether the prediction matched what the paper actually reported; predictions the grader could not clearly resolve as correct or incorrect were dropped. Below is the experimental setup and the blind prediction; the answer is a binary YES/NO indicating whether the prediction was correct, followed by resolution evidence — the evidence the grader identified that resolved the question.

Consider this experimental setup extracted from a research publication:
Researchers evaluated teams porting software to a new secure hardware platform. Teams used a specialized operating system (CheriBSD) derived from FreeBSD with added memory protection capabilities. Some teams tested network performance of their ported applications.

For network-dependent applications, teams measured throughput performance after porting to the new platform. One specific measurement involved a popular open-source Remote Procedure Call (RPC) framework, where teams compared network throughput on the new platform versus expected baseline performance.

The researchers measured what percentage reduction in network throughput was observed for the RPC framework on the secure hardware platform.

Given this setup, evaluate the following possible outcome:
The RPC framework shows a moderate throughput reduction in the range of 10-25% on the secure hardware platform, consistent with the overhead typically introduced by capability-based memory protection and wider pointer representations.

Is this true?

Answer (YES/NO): NO